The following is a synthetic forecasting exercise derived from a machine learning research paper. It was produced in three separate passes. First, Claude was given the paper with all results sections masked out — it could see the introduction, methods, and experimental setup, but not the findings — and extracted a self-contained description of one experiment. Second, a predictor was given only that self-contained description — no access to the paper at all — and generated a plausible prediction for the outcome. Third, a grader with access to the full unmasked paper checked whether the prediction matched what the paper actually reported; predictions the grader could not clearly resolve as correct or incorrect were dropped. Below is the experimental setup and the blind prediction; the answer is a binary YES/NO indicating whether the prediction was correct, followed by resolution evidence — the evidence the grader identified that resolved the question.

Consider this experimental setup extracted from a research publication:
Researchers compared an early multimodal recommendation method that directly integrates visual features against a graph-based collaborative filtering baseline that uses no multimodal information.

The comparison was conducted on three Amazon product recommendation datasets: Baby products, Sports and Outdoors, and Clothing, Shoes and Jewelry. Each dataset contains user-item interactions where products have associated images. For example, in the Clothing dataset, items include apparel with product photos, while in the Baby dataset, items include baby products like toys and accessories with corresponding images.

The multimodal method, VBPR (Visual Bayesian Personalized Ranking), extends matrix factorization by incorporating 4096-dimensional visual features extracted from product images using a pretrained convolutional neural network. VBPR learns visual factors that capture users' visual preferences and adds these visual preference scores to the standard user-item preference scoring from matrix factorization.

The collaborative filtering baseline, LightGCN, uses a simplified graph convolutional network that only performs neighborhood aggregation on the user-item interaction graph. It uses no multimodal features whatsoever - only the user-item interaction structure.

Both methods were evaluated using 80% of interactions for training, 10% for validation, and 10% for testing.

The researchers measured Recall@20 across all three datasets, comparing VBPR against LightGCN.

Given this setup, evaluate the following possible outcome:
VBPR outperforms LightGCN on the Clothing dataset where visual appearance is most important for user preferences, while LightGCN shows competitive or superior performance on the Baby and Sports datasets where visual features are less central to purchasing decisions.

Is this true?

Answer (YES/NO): YES